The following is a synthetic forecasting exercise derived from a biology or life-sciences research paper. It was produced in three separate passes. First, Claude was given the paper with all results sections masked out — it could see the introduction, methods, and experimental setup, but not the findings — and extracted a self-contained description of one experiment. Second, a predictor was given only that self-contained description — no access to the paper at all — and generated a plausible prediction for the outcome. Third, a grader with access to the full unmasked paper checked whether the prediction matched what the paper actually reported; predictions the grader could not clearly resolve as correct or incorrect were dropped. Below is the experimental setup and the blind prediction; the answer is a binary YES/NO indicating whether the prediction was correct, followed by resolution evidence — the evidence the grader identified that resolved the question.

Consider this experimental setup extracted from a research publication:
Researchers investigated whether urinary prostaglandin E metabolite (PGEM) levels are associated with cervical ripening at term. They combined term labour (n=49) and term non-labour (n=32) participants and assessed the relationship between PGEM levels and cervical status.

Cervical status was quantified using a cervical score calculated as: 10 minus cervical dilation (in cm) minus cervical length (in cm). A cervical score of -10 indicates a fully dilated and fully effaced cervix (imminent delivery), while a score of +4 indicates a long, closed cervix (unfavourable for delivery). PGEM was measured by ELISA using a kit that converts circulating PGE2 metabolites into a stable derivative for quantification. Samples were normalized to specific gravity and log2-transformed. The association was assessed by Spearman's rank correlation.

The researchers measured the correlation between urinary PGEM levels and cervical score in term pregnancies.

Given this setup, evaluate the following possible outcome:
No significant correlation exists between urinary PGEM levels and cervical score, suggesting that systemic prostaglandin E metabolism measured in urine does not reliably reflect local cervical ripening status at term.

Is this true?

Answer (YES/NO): NO